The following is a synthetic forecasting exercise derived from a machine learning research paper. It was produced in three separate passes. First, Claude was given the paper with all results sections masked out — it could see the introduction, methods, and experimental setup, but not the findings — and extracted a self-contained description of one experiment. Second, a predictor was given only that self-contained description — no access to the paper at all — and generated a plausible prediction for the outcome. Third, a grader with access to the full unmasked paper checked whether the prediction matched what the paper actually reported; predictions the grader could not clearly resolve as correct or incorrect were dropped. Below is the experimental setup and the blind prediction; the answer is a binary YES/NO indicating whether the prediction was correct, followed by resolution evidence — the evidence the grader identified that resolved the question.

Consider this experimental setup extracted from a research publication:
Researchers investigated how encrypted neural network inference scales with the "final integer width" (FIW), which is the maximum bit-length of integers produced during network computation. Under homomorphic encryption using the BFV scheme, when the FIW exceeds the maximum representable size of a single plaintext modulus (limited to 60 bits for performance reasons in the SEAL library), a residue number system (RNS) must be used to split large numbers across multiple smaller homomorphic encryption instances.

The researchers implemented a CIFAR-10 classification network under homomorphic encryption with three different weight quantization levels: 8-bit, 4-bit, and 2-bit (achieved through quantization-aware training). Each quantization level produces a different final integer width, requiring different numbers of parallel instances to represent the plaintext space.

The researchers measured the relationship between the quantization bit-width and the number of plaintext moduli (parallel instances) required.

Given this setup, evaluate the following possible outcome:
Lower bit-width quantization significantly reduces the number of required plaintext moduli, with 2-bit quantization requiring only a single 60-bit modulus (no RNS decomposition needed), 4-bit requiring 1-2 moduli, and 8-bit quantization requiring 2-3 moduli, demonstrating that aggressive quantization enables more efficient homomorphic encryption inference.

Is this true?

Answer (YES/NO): NO